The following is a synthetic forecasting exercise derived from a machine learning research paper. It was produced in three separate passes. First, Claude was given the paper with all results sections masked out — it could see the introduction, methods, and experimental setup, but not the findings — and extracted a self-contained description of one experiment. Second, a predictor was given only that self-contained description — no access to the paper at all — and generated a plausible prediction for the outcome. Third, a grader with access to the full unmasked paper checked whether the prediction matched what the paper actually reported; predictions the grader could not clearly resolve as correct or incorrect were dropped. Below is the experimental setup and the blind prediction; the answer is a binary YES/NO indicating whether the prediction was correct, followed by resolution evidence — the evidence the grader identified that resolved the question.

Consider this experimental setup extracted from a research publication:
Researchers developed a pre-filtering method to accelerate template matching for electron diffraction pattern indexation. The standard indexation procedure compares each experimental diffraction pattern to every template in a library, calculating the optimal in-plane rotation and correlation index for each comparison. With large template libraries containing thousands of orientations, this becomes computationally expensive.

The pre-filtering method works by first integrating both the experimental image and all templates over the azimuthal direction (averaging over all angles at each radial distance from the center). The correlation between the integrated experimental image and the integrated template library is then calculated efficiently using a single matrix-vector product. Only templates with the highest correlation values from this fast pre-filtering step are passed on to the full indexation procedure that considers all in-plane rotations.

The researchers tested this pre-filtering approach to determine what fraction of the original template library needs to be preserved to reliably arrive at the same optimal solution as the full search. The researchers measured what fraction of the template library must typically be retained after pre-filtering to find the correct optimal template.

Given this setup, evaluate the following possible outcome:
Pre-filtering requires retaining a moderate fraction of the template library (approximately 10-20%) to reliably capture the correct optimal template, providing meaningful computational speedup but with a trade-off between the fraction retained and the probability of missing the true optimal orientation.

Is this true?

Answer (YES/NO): YES